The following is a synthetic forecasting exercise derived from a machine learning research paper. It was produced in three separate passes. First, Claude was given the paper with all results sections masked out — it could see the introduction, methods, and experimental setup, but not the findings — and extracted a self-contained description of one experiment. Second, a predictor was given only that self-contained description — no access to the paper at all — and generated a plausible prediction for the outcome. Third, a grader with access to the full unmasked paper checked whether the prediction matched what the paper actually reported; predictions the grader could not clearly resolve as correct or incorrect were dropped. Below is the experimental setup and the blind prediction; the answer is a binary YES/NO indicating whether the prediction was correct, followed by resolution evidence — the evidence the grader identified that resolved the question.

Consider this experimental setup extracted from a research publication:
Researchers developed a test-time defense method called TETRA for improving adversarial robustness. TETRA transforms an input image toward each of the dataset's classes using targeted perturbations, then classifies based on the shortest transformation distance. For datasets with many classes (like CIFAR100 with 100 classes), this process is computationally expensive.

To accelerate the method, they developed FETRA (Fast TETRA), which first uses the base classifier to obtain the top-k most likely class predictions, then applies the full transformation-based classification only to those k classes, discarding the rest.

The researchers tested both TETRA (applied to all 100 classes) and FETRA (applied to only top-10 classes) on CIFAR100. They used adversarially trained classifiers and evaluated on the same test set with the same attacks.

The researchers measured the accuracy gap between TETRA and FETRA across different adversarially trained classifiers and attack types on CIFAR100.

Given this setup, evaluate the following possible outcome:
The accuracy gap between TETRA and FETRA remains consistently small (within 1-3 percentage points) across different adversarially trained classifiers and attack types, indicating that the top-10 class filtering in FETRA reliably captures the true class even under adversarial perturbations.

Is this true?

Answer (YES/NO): YES